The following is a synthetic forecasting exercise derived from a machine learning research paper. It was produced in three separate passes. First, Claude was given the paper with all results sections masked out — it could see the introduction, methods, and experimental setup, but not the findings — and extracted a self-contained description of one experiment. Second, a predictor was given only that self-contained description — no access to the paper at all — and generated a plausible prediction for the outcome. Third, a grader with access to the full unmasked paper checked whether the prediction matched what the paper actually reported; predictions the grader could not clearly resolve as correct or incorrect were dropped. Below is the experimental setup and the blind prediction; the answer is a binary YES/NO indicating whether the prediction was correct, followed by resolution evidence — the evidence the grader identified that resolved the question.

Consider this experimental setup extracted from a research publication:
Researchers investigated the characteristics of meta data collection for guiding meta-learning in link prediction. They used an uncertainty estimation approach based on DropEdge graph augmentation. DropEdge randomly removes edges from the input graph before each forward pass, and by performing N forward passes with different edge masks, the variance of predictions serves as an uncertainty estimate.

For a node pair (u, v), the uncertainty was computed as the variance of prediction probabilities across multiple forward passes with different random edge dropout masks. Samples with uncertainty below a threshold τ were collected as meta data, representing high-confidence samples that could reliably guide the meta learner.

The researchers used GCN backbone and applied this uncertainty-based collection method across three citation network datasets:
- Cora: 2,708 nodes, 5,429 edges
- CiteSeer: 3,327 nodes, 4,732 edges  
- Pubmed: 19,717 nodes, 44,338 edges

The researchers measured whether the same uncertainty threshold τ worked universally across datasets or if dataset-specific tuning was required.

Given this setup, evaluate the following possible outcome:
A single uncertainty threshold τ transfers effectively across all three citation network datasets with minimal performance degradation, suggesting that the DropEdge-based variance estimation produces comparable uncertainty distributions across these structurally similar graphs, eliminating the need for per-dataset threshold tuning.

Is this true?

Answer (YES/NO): NO